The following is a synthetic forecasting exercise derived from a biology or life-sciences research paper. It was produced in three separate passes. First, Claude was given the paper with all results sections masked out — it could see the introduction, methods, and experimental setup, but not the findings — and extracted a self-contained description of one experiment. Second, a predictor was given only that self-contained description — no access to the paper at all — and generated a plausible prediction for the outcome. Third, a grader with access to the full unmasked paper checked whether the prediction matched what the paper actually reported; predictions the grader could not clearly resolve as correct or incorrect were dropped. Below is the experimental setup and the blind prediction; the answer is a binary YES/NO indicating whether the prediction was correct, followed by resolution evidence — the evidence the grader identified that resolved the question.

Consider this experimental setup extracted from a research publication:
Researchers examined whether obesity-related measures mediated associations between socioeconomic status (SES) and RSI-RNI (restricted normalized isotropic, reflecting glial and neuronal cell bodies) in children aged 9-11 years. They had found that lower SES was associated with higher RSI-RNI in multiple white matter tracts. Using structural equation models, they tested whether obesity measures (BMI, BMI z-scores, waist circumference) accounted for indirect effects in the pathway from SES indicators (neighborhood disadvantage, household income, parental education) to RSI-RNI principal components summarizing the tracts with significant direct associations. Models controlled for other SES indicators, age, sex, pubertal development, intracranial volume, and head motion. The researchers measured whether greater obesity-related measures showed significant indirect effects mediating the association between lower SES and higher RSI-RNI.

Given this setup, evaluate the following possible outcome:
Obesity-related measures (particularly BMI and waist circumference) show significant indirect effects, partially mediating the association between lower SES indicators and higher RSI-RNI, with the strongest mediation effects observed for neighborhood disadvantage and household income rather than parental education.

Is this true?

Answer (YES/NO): YES